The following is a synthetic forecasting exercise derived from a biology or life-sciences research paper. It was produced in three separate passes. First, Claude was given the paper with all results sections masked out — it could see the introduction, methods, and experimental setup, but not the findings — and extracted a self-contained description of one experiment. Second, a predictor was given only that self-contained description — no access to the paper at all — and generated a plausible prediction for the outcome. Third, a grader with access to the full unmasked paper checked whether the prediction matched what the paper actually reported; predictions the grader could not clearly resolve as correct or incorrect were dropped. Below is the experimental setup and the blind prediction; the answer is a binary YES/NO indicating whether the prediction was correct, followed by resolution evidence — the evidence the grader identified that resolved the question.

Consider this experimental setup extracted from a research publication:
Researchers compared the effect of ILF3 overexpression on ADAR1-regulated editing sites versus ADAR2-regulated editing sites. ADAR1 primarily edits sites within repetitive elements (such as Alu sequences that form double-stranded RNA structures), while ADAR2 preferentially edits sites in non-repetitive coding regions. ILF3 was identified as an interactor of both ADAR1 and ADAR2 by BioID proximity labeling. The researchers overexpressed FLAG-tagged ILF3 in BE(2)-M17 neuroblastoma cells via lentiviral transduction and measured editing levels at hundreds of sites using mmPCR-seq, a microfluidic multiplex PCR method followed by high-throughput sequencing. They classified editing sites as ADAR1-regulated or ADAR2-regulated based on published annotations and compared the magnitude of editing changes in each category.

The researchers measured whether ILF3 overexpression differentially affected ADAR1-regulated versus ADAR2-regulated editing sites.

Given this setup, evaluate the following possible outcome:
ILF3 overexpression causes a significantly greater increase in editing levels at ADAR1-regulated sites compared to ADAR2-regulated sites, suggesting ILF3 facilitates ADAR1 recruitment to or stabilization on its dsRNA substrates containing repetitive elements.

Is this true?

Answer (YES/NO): NO